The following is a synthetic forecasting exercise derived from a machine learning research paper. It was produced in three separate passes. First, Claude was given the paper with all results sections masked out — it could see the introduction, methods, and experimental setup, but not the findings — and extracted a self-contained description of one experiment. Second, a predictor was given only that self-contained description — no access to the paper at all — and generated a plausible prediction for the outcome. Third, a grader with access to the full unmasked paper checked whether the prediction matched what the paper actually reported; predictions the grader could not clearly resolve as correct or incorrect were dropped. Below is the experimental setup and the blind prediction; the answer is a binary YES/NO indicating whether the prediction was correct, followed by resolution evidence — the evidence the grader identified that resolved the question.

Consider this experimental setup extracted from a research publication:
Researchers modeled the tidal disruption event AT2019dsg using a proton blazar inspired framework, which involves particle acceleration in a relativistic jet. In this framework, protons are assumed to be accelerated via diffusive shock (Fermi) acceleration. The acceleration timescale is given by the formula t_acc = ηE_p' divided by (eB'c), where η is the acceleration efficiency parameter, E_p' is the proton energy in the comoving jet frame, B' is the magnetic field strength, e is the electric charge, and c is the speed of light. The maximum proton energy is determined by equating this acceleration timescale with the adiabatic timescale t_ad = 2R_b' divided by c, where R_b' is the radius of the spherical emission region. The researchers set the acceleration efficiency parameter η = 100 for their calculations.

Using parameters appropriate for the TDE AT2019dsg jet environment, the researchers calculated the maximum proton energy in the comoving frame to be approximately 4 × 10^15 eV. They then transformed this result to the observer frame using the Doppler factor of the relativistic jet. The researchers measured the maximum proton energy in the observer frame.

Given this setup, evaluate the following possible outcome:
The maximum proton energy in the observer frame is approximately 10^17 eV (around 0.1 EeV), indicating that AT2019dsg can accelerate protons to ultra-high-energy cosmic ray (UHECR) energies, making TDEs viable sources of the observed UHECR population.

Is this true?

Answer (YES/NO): NO